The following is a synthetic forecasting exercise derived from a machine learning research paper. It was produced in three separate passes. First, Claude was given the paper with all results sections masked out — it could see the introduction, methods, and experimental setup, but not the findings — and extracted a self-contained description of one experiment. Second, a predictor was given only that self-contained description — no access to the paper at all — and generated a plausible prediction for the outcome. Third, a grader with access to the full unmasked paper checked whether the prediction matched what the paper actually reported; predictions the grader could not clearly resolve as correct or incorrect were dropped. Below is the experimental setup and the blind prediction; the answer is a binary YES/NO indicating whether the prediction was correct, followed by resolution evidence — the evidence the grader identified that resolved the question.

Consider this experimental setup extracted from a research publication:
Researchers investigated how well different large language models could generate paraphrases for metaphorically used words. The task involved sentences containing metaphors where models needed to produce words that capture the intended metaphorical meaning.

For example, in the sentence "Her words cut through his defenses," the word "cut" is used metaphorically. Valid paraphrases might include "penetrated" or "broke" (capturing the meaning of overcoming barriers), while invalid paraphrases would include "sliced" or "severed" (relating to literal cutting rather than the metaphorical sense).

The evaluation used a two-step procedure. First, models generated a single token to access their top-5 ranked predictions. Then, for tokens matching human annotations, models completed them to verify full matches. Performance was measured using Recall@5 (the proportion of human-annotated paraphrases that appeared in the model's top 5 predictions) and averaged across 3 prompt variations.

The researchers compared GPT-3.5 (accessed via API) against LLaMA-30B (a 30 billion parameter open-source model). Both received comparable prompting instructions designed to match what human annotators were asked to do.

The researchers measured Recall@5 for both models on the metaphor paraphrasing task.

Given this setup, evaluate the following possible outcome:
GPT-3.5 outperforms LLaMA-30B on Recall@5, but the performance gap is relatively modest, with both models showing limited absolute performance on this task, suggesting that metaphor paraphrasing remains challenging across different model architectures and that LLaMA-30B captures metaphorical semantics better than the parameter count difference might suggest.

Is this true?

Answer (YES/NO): YES